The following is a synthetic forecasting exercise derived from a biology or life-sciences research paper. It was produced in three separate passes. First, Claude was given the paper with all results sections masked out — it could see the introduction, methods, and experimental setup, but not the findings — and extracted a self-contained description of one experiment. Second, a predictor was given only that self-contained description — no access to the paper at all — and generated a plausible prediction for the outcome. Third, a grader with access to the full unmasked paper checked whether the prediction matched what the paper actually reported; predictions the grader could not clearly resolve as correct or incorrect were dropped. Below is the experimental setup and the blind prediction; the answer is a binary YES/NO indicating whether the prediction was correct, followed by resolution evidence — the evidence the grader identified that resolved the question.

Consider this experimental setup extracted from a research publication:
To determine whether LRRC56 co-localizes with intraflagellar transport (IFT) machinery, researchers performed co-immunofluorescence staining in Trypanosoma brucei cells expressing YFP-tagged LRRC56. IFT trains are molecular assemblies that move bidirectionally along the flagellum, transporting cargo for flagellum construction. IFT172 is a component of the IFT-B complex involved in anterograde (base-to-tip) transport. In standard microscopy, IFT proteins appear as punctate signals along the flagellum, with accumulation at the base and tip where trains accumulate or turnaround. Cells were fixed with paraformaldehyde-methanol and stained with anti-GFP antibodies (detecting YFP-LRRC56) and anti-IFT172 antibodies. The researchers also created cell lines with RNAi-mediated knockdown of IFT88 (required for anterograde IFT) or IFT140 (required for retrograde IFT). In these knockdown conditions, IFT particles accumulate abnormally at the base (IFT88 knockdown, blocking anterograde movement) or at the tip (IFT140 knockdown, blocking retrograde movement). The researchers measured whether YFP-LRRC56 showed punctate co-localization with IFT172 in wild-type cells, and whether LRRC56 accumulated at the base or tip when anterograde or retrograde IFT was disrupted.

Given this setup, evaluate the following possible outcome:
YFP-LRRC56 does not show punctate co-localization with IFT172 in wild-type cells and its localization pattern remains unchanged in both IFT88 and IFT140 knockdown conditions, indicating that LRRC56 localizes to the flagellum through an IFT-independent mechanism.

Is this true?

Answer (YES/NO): NO